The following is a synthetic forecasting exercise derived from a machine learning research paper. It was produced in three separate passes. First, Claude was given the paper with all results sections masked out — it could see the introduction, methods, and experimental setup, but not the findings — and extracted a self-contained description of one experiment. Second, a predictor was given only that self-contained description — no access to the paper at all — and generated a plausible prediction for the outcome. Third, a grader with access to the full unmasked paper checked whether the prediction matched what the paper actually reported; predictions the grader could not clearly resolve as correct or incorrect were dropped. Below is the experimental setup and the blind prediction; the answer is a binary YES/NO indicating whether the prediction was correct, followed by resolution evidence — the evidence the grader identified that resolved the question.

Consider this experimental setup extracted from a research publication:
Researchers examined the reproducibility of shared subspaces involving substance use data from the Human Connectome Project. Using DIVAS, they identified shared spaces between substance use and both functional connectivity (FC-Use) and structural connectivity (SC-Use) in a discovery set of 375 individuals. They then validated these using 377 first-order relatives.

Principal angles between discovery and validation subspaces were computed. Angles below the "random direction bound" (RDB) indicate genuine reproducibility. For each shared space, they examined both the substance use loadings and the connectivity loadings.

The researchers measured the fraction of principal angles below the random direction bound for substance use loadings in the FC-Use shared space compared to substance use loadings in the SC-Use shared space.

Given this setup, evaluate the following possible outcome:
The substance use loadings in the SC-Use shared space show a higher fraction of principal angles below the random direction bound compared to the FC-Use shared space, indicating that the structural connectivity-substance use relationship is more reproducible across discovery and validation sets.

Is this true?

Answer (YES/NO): NO